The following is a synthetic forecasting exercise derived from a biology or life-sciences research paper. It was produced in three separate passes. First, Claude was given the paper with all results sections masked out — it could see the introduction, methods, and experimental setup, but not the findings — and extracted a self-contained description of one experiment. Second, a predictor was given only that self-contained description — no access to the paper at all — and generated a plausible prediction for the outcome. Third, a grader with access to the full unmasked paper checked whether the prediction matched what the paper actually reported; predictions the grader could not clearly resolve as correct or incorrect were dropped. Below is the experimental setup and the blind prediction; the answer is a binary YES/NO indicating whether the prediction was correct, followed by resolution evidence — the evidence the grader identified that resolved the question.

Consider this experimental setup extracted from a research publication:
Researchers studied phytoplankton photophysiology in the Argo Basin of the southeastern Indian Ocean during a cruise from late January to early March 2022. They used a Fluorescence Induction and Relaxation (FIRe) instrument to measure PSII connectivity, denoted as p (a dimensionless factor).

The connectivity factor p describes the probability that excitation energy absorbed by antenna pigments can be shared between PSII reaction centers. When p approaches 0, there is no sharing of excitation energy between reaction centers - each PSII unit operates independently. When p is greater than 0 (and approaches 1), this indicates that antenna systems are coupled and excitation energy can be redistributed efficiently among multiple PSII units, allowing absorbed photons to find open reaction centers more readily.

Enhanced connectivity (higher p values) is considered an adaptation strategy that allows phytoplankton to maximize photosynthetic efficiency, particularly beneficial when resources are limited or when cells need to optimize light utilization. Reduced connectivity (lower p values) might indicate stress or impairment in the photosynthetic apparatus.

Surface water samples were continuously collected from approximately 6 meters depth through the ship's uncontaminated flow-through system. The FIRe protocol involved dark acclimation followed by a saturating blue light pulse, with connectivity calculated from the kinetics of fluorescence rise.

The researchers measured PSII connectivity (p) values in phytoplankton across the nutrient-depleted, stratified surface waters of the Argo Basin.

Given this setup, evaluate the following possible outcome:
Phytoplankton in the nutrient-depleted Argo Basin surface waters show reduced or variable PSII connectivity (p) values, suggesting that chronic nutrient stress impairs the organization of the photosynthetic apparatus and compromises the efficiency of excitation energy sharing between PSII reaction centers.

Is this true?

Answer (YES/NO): NO